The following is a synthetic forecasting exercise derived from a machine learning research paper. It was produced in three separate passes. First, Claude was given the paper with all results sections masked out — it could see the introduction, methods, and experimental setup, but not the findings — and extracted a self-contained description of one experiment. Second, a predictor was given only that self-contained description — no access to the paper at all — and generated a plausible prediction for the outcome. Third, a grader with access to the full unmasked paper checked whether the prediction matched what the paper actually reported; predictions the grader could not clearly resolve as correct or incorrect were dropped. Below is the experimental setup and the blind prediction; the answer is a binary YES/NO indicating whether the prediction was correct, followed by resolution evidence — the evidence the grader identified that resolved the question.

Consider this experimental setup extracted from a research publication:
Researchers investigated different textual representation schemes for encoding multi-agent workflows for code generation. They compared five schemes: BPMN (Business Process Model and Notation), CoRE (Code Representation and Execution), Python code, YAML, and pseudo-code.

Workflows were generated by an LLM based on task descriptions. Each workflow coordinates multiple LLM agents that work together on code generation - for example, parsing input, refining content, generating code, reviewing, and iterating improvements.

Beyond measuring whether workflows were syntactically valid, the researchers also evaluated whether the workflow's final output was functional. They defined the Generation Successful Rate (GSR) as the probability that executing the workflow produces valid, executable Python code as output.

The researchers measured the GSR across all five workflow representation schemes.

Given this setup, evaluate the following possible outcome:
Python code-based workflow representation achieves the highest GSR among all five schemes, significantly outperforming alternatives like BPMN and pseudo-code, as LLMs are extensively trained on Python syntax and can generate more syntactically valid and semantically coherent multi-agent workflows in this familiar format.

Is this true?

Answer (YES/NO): NO